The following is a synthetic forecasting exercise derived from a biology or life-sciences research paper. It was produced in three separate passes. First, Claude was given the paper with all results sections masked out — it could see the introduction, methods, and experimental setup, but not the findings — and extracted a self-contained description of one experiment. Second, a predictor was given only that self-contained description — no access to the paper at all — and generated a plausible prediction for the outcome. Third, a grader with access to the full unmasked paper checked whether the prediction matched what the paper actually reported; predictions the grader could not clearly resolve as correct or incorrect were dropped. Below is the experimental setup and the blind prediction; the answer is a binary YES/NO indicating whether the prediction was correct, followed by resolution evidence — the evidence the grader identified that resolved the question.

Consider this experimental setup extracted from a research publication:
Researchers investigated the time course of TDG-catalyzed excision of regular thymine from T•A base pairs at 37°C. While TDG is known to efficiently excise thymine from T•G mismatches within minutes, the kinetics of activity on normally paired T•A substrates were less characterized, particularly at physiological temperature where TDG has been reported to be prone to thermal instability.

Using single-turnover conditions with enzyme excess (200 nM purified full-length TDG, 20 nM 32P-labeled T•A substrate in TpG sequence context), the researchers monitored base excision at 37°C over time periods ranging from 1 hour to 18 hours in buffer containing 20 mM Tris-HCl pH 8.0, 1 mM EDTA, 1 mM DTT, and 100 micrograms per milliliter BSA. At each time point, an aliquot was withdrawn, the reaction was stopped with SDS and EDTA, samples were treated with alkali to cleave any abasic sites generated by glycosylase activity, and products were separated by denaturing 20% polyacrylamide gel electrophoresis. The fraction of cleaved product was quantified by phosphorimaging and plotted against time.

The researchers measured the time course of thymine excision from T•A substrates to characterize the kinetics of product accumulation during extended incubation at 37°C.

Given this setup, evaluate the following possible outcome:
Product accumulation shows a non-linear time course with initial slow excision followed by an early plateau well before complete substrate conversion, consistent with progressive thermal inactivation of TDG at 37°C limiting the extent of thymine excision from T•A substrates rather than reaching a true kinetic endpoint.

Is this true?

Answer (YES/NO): NO